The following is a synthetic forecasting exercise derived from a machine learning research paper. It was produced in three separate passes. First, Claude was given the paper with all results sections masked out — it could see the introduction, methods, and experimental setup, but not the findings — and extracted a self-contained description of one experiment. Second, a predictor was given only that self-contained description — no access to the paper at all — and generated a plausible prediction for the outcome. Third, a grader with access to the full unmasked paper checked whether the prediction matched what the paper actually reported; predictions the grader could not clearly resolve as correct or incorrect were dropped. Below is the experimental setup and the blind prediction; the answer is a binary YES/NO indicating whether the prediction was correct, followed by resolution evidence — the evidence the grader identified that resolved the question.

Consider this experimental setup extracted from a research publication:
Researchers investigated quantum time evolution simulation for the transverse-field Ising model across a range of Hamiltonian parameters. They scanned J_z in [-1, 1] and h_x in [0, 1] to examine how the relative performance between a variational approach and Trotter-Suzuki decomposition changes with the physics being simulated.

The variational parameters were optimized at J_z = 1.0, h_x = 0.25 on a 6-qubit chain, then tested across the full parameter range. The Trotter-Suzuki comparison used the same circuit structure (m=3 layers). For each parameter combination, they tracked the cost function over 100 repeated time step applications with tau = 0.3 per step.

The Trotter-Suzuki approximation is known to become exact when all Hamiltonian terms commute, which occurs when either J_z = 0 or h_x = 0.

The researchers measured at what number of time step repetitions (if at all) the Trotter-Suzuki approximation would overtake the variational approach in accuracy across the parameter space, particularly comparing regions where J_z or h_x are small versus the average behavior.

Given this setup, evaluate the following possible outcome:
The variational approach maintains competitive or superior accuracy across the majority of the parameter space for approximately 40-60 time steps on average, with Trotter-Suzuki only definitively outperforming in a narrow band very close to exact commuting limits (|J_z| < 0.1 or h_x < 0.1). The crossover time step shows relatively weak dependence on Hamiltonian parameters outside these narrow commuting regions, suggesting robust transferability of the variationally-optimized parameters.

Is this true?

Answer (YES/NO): NO